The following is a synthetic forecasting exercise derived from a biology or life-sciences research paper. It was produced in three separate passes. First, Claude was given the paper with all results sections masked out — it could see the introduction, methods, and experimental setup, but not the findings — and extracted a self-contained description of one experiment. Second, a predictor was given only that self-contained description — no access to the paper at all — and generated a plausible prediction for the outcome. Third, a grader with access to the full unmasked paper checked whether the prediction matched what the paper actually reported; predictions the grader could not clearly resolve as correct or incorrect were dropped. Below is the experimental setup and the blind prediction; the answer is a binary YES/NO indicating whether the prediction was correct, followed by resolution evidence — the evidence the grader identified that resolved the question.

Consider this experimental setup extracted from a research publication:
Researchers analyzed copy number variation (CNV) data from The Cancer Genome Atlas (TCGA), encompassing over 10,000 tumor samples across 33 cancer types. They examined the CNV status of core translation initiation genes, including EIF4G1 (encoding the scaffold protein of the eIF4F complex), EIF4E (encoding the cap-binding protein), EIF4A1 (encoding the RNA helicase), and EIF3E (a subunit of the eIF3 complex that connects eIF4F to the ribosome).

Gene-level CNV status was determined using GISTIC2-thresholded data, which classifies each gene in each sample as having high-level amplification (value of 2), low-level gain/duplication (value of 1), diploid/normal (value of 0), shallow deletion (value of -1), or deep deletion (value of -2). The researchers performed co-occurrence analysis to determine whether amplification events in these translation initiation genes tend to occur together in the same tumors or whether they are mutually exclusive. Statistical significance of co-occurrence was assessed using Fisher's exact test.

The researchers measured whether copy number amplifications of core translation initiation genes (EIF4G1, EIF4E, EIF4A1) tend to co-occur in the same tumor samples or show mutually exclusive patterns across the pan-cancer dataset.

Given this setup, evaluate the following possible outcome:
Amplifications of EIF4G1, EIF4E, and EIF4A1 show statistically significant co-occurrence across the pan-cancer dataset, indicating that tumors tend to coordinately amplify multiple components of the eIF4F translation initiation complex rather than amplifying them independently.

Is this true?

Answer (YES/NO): NO